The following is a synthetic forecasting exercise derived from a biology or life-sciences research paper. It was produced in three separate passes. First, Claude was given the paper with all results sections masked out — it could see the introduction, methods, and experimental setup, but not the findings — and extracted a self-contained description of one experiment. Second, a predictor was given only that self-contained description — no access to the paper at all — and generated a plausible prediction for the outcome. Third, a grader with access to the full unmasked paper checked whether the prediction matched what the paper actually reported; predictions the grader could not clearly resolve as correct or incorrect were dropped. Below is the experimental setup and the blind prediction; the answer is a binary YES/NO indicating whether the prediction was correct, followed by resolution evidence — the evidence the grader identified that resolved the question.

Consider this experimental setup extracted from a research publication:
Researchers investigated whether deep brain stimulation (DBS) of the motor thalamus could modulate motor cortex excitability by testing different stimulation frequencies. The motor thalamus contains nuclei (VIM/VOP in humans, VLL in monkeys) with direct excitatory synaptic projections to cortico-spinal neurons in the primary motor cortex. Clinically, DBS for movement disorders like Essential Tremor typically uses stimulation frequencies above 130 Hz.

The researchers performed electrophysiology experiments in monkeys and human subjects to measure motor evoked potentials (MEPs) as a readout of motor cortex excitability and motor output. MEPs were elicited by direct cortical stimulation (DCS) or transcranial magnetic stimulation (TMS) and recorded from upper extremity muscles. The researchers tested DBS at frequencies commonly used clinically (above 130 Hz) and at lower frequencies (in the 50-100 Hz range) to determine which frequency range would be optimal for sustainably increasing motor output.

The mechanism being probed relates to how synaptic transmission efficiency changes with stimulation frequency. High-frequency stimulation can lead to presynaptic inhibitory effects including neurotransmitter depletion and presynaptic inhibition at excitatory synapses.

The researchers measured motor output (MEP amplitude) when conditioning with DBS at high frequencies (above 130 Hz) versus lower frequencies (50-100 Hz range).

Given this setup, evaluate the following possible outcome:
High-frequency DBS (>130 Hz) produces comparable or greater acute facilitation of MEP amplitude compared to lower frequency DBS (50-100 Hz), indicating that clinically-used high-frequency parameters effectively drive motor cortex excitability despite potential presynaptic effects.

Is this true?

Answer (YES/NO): NO